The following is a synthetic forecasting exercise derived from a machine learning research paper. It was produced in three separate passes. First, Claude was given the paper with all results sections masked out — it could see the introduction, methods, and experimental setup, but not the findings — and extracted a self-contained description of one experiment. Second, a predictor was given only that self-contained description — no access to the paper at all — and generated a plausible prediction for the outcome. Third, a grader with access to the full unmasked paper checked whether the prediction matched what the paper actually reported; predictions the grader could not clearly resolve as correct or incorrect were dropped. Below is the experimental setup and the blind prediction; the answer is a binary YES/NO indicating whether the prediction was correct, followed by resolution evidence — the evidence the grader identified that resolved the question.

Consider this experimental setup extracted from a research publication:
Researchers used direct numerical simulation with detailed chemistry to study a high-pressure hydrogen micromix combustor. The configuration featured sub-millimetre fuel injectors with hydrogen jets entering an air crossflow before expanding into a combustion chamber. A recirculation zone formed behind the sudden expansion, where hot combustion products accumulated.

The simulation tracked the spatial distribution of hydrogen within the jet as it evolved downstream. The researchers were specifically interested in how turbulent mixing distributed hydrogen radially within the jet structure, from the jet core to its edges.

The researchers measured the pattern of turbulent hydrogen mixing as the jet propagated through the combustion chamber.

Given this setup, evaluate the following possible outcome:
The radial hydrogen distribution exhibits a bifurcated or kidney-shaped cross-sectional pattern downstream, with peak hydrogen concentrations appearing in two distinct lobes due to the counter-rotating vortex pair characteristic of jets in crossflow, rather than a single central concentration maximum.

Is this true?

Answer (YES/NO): YES